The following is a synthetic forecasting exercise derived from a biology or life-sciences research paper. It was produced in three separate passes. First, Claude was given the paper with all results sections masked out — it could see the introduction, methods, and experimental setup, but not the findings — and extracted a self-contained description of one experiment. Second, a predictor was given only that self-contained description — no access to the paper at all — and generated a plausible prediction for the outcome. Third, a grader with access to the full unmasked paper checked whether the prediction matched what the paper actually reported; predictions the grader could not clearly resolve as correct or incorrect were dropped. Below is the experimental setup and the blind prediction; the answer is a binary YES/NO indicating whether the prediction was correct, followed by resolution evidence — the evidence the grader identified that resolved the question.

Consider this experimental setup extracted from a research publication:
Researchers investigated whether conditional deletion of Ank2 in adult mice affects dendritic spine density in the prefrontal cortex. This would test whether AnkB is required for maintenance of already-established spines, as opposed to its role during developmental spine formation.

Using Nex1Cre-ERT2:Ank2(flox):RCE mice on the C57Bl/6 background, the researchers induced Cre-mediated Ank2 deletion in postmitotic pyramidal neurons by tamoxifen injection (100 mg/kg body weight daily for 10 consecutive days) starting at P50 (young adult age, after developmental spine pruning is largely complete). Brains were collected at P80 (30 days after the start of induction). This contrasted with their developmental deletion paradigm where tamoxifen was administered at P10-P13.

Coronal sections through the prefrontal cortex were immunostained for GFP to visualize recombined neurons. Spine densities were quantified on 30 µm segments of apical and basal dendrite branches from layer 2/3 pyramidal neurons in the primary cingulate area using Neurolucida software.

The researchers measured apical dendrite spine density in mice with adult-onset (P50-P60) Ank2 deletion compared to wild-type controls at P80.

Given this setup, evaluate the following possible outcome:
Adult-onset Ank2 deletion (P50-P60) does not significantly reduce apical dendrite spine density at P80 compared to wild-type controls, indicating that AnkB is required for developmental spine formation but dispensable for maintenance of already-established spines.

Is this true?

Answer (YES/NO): YES